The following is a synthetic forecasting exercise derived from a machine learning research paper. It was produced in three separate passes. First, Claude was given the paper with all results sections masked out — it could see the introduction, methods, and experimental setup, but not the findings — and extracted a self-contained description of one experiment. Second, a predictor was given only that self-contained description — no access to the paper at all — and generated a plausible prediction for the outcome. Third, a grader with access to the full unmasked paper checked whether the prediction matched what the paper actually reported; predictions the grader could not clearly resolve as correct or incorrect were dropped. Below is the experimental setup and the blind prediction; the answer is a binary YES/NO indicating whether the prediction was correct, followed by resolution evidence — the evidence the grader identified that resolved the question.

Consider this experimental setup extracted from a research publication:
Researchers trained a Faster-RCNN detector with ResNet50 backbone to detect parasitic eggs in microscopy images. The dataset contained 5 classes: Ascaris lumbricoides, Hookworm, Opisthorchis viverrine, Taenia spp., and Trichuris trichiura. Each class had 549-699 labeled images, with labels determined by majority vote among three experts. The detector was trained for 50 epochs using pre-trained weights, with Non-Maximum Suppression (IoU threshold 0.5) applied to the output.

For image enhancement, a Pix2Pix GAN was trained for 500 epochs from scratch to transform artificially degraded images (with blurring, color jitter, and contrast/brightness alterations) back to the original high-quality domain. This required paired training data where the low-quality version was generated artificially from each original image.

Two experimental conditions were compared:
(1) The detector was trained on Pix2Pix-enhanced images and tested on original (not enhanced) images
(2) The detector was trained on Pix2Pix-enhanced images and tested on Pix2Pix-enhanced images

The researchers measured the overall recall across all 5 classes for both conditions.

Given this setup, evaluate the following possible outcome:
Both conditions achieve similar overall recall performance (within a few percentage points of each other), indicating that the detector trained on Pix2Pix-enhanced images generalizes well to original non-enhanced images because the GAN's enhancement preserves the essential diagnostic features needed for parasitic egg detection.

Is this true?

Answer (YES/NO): YES